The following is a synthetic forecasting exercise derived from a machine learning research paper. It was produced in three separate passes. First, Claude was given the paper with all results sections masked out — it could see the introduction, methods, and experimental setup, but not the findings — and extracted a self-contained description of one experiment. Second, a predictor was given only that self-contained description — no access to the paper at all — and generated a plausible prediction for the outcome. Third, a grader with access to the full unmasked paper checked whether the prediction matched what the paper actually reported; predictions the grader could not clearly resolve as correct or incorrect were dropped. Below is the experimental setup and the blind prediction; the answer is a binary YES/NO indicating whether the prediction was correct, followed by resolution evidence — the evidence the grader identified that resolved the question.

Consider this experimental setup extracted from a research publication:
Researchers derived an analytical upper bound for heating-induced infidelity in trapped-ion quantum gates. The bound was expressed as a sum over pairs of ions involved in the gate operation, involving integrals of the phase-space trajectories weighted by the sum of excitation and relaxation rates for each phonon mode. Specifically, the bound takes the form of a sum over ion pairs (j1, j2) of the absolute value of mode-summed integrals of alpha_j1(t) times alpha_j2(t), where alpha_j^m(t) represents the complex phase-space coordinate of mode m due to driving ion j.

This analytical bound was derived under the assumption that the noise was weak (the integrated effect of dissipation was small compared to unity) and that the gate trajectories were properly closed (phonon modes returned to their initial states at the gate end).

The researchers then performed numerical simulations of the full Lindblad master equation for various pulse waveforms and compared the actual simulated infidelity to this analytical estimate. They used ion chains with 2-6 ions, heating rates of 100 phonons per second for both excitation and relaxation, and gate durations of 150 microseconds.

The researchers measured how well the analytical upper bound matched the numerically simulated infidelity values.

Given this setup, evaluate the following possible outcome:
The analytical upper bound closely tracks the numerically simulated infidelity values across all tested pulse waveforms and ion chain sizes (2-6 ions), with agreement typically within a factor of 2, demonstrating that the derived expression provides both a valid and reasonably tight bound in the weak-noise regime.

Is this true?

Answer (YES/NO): NO